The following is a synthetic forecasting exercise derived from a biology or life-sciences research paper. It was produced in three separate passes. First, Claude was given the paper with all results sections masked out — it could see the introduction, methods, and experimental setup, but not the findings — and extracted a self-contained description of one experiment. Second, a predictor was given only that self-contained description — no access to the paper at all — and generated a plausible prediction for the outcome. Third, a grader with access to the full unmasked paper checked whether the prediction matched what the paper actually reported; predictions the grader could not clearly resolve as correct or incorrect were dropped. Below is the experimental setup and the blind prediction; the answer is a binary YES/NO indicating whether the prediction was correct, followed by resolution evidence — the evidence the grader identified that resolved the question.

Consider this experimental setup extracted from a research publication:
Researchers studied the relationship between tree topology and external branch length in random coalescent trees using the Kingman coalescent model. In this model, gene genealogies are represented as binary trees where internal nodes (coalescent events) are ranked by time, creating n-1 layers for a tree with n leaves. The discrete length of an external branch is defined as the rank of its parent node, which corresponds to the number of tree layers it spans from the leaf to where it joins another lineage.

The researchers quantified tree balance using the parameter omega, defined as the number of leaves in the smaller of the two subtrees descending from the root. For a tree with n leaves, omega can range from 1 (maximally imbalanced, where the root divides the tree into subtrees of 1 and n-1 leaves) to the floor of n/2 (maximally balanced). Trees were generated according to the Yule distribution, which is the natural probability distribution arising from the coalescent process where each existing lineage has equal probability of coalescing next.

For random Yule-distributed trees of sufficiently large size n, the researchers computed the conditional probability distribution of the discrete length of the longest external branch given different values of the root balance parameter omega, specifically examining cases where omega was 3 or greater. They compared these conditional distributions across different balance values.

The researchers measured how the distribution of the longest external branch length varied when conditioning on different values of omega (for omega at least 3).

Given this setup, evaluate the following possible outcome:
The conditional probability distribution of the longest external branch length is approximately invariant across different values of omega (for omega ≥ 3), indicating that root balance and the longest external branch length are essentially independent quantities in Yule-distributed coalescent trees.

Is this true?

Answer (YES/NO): YES